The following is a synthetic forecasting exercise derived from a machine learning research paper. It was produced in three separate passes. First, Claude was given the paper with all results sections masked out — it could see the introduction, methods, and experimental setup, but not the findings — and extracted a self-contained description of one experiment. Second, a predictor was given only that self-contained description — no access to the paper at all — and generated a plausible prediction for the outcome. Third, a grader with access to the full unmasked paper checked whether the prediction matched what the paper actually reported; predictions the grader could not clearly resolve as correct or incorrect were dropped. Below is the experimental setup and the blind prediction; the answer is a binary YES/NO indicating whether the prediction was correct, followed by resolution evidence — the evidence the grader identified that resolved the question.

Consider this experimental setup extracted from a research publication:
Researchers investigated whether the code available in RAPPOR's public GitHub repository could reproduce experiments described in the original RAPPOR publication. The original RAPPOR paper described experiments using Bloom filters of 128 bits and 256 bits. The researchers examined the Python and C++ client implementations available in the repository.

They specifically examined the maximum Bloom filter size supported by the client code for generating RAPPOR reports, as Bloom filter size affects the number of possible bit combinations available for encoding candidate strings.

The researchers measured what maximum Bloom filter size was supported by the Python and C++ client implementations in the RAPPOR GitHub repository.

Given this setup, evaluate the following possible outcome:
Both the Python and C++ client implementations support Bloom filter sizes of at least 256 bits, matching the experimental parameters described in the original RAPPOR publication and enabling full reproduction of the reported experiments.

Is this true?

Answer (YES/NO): NO